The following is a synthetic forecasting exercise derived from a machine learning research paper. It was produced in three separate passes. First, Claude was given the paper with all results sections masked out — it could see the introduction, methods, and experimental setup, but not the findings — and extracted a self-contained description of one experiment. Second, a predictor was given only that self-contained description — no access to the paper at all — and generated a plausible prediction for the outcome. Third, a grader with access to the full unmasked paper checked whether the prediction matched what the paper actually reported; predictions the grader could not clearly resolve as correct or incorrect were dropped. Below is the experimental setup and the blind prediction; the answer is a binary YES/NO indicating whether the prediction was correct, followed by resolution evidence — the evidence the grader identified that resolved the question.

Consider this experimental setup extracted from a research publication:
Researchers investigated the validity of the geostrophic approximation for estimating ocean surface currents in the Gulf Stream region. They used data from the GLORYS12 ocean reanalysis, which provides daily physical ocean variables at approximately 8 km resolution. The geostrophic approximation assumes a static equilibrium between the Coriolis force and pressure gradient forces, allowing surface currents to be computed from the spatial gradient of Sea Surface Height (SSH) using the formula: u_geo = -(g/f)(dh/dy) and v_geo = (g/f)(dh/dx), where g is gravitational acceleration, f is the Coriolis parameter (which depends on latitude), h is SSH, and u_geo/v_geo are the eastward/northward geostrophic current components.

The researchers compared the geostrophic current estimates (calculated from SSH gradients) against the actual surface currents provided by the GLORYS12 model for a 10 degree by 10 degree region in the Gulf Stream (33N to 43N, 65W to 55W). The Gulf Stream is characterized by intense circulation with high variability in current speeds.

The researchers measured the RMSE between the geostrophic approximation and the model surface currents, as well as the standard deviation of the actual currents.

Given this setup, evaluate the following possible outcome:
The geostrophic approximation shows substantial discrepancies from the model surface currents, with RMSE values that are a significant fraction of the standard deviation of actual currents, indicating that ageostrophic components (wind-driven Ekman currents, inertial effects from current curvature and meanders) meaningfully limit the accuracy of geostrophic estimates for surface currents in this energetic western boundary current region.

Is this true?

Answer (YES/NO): NO